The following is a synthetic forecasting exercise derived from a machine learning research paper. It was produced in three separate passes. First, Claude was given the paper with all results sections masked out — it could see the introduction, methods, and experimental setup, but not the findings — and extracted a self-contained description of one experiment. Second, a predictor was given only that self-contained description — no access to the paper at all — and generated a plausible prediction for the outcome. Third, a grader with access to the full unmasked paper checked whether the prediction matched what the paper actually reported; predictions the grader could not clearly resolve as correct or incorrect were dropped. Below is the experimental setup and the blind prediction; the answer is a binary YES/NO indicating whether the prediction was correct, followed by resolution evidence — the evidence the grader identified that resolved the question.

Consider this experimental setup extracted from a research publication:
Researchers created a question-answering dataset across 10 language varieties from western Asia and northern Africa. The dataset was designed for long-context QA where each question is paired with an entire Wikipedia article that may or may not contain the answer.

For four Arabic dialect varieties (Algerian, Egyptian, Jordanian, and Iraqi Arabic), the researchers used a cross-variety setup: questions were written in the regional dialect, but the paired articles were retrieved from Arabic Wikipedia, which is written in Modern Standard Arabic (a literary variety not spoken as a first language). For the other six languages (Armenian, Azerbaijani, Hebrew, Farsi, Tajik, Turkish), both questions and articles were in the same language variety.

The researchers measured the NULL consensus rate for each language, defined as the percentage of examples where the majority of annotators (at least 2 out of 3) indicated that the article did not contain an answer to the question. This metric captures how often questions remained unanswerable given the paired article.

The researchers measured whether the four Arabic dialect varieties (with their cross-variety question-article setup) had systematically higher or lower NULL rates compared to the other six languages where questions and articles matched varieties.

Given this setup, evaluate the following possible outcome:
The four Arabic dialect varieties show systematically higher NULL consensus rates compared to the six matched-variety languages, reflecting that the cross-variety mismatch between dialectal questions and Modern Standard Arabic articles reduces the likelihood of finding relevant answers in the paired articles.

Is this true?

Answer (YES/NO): NO